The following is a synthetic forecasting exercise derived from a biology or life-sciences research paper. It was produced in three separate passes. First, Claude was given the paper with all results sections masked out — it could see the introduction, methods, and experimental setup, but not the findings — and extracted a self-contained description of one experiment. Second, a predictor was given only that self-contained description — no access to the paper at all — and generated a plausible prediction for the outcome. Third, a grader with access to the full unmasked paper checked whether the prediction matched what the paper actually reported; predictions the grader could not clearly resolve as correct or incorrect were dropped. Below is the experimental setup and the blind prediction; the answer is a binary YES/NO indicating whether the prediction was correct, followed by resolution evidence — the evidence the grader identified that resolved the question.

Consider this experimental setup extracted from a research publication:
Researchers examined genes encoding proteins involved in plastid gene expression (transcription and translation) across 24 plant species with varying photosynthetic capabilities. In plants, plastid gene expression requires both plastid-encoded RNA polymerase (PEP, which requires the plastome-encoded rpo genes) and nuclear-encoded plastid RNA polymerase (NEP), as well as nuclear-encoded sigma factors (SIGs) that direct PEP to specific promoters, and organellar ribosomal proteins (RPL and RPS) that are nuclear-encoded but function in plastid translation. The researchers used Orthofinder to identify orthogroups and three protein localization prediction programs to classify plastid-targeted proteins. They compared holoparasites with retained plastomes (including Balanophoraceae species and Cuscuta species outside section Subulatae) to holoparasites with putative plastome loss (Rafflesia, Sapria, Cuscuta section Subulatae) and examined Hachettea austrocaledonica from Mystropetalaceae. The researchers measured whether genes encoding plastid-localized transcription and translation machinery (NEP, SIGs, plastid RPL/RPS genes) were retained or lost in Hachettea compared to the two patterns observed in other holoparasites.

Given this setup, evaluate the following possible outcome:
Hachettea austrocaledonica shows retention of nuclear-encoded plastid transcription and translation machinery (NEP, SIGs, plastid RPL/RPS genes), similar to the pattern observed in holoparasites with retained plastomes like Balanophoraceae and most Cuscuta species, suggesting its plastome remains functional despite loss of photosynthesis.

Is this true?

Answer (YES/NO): NO